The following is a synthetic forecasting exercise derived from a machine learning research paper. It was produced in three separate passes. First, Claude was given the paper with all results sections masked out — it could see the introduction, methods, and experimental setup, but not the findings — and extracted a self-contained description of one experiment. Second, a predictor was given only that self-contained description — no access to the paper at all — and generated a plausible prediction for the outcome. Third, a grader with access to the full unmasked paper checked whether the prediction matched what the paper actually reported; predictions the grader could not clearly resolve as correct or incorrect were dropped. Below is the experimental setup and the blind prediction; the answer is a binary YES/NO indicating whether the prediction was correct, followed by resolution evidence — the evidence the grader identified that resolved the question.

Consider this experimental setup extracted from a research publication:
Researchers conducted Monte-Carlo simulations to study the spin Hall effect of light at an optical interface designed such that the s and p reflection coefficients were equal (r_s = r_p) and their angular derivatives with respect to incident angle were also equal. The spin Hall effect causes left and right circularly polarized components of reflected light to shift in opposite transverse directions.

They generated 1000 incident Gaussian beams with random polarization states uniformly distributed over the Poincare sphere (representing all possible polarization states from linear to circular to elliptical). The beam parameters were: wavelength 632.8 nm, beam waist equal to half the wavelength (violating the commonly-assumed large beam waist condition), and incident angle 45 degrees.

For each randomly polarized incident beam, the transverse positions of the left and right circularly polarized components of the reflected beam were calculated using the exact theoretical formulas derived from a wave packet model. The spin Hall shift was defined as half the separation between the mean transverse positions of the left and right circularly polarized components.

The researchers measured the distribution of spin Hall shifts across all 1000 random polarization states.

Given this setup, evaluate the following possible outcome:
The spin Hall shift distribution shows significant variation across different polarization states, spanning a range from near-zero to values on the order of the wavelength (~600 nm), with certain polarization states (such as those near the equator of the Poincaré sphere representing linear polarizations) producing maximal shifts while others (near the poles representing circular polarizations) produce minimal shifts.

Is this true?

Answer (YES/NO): NO